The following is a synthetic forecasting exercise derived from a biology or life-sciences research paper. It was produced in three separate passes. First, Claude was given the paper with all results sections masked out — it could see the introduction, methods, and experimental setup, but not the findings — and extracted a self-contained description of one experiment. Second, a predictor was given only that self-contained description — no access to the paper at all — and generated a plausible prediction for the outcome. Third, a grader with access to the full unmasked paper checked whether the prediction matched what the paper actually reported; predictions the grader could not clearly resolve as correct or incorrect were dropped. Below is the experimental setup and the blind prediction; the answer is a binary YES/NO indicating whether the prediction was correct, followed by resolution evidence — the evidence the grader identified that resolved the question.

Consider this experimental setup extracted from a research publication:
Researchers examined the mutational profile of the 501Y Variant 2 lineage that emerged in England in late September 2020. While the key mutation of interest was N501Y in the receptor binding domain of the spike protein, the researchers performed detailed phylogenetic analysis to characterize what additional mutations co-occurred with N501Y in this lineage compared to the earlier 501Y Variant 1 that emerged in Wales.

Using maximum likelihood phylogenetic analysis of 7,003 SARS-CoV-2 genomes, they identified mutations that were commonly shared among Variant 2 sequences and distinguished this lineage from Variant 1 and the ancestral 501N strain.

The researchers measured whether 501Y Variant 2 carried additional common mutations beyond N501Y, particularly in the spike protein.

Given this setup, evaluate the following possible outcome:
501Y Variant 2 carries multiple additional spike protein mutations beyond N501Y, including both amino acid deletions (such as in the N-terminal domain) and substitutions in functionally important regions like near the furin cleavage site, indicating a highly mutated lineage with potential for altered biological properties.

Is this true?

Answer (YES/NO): NO